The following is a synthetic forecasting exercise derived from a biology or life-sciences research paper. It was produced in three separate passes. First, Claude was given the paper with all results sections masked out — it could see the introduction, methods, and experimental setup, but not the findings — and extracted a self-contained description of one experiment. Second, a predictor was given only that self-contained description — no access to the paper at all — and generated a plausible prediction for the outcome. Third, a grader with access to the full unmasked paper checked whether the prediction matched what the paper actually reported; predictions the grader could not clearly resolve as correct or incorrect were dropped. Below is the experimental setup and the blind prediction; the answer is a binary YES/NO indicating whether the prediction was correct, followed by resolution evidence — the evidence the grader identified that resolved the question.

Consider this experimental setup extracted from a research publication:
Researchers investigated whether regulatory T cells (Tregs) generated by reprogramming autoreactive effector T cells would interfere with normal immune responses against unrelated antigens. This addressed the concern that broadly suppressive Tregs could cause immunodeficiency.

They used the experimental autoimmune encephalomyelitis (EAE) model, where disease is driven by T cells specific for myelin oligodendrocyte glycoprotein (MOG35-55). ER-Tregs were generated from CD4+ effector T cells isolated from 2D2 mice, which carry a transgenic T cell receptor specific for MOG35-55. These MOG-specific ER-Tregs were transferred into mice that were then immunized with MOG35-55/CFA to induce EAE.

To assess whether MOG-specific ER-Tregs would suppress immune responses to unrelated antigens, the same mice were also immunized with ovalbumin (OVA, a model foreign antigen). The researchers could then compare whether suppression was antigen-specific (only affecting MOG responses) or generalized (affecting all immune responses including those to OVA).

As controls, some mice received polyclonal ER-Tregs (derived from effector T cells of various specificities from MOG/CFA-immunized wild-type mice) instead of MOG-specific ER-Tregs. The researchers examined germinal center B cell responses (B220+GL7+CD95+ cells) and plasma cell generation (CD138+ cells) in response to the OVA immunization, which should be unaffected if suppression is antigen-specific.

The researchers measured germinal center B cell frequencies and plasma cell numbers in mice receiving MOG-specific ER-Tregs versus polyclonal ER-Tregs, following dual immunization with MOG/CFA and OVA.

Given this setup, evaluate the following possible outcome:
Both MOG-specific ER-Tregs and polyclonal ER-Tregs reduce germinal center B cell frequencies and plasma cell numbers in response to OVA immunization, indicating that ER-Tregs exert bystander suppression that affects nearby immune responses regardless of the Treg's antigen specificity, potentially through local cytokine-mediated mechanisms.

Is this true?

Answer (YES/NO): NO